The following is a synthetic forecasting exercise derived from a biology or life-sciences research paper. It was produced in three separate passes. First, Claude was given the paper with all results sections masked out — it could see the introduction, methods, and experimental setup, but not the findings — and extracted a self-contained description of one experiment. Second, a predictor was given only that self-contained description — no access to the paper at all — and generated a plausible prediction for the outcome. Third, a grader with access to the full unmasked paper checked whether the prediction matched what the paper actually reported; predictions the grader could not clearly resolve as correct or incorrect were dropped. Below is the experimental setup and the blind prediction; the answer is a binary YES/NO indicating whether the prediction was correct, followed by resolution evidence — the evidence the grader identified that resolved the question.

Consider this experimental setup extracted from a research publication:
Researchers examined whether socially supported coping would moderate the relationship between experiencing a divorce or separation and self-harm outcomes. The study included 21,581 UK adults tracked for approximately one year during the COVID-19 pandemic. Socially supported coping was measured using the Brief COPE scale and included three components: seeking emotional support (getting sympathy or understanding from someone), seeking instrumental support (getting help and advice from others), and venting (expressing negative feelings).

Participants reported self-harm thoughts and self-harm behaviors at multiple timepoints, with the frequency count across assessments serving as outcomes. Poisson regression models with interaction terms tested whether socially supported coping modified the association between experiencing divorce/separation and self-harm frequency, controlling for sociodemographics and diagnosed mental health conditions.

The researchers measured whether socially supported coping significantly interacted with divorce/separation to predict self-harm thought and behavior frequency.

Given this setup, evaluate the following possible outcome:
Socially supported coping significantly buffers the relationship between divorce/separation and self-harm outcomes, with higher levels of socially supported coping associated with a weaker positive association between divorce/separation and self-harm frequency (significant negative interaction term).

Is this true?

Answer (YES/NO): NO